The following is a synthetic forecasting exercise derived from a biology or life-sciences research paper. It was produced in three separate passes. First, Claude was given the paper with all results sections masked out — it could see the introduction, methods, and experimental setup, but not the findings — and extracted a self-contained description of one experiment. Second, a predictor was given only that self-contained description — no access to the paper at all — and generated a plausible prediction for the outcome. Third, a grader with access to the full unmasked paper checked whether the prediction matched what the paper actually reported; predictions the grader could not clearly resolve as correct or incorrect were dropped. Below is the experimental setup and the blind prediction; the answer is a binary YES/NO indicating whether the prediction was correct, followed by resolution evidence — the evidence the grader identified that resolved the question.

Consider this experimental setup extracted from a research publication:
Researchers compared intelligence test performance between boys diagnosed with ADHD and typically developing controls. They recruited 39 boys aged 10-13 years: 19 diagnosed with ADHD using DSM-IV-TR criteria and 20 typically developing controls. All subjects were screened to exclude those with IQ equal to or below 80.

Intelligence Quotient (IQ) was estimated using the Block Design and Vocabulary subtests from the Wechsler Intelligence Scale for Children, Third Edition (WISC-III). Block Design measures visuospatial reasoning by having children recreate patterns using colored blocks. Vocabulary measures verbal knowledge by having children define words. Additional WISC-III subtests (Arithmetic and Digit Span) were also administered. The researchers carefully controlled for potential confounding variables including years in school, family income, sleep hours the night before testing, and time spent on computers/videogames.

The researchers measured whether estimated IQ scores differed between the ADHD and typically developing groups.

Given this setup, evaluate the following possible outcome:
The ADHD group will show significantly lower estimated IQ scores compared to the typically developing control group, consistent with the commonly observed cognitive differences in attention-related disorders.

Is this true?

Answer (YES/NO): YES